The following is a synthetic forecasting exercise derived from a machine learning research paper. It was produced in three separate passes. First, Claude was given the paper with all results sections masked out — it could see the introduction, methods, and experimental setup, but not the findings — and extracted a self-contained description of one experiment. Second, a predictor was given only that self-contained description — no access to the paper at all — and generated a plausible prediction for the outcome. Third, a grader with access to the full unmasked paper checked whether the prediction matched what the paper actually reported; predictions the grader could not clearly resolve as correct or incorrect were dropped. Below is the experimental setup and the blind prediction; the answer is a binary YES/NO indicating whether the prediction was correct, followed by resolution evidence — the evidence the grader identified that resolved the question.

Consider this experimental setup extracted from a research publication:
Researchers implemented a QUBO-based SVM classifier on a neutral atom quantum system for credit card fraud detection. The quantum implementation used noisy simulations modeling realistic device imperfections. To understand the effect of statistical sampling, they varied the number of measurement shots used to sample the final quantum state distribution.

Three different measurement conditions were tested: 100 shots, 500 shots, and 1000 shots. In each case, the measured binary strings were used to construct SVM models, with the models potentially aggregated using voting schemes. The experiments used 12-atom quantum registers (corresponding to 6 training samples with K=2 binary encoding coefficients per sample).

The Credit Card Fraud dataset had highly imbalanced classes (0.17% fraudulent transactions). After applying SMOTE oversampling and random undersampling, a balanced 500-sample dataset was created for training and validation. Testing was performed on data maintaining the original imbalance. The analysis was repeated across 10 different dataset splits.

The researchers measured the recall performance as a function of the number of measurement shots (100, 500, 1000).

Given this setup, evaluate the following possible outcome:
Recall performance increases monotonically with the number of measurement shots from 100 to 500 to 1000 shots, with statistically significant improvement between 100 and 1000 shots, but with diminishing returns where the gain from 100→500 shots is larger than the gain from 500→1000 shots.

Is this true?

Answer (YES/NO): NO